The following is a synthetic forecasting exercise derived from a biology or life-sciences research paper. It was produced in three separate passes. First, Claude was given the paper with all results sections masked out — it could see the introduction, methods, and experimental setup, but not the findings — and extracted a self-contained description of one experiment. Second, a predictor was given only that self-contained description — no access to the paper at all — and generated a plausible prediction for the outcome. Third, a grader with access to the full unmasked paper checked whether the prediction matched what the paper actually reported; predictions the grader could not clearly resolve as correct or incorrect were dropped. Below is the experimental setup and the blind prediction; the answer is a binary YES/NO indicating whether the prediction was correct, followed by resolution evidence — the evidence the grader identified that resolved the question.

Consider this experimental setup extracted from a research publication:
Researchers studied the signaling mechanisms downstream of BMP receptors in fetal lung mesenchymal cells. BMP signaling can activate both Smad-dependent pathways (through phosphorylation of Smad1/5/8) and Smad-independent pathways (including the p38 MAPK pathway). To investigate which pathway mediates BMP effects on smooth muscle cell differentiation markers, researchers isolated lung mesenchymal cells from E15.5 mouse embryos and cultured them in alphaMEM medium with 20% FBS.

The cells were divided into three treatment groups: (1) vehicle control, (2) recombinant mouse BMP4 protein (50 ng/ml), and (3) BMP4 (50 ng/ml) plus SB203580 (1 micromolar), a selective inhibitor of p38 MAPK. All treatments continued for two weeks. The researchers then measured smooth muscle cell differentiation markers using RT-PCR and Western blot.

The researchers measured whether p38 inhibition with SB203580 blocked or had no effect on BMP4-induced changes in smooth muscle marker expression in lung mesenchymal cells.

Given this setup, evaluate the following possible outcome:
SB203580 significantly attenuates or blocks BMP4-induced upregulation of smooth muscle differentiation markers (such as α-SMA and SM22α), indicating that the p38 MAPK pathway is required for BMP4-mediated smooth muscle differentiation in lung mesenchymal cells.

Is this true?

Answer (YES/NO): YES